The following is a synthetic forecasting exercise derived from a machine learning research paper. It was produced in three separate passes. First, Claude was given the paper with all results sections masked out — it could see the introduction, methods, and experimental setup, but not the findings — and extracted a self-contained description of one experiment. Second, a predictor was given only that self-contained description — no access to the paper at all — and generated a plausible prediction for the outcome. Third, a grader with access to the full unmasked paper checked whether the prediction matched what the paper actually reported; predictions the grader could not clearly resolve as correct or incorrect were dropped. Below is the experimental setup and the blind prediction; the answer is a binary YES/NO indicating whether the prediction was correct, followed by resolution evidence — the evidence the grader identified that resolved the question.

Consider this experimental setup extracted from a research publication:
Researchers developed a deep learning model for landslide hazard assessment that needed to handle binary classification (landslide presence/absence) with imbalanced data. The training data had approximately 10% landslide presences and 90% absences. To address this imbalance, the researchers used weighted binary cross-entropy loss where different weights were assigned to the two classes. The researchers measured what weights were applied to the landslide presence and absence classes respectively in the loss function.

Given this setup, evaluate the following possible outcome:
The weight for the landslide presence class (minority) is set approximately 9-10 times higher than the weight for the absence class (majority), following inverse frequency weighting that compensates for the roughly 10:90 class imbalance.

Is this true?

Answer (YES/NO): YES